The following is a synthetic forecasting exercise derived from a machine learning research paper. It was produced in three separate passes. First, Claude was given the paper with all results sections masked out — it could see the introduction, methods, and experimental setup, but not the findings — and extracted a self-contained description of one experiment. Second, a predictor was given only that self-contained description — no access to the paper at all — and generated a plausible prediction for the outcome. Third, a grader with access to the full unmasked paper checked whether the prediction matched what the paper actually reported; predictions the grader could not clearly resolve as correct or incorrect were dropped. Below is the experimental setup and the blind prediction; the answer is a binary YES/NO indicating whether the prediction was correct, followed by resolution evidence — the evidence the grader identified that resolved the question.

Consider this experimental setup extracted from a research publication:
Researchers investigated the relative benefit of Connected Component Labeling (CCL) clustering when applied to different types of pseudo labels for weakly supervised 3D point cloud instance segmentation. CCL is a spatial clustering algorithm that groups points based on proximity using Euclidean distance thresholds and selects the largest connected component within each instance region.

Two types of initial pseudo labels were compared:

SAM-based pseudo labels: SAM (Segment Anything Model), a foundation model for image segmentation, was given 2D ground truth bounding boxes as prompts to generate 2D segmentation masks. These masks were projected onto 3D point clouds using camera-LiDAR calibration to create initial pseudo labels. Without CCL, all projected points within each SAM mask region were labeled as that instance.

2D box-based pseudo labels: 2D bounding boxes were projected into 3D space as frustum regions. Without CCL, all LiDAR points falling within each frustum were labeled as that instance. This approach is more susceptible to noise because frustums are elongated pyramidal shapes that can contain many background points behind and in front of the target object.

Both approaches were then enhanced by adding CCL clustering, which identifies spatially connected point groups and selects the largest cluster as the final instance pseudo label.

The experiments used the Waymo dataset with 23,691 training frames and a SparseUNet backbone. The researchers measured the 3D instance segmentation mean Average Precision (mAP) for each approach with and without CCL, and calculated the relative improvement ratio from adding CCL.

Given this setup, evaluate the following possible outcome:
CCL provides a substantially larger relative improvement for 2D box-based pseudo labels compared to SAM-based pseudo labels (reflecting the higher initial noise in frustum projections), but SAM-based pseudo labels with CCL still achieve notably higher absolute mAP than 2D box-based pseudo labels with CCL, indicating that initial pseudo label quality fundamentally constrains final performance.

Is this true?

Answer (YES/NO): YES